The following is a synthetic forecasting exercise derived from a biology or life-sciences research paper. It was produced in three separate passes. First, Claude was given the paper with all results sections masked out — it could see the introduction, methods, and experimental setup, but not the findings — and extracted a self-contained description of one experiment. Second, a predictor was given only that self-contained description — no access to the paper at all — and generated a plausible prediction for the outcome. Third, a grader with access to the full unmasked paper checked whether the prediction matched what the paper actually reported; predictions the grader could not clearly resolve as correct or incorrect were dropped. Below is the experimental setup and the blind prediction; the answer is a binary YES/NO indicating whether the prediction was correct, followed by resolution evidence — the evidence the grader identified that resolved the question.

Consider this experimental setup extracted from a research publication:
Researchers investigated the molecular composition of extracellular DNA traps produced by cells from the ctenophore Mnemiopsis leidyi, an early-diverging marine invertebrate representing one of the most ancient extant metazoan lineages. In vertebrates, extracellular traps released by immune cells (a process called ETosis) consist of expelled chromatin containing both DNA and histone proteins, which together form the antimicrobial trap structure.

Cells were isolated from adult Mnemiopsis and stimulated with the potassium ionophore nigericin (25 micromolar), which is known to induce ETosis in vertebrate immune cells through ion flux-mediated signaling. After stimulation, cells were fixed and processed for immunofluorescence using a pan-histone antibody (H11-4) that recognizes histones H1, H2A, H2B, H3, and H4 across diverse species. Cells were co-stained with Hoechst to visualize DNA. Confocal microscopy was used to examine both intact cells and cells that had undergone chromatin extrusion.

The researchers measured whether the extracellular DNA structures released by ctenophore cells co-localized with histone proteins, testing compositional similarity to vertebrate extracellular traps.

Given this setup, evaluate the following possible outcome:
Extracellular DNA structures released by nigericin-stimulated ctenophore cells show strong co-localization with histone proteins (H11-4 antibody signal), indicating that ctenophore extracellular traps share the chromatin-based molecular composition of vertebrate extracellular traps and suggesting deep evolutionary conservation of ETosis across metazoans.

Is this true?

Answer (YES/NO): YES